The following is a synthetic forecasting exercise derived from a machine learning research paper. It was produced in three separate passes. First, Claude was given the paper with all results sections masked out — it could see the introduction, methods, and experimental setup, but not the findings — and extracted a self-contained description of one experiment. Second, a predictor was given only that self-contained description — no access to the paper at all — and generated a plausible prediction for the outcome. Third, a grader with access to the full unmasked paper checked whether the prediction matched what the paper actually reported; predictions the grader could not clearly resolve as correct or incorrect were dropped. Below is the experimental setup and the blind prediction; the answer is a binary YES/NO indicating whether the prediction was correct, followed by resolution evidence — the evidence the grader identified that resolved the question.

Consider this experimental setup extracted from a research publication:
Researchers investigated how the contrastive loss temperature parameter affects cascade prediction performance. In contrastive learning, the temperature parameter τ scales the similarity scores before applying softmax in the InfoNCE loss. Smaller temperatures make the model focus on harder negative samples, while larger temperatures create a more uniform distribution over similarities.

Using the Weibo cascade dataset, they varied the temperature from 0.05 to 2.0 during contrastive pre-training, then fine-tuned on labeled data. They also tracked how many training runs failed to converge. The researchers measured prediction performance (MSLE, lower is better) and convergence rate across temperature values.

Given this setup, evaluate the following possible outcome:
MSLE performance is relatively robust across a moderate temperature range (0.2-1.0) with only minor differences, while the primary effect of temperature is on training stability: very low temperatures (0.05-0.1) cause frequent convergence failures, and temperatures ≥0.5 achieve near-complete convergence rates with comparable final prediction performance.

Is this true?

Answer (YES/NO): NO